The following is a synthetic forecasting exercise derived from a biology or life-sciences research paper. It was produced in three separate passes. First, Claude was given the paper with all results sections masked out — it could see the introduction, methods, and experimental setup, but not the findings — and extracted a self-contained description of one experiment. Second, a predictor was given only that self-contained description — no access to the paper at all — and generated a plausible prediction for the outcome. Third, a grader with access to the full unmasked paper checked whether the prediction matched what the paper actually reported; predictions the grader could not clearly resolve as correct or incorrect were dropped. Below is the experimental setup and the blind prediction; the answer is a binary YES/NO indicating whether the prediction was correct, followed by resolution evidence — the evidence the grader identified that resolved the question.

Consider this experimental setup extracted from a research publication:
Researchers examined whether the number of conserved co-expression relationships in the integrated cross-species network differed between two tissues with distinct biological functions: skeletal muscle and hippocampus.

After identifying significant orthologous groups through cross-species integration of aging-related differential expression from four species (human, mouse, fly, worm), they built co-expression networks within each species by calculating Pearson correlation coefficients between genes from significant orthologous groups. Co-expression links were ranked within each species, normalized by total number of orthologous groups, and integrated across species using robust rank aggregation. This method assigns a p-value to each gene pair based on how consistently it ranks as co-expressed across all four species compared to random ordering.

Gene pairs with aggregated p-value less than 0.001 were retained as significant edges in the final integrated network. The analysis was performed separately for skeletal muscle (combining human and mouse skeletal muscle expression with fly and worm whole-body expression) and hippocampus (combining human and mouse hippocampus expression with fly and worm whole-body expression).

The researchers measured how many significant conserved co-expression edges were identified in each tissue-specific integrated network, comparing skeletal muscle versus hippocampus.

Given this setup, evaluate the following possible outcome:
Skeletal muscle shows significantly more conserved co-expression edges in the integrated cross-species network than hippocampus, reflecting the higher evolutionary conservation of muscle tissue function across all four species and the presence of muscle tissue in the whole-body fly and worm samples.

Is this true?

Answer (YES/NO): NO